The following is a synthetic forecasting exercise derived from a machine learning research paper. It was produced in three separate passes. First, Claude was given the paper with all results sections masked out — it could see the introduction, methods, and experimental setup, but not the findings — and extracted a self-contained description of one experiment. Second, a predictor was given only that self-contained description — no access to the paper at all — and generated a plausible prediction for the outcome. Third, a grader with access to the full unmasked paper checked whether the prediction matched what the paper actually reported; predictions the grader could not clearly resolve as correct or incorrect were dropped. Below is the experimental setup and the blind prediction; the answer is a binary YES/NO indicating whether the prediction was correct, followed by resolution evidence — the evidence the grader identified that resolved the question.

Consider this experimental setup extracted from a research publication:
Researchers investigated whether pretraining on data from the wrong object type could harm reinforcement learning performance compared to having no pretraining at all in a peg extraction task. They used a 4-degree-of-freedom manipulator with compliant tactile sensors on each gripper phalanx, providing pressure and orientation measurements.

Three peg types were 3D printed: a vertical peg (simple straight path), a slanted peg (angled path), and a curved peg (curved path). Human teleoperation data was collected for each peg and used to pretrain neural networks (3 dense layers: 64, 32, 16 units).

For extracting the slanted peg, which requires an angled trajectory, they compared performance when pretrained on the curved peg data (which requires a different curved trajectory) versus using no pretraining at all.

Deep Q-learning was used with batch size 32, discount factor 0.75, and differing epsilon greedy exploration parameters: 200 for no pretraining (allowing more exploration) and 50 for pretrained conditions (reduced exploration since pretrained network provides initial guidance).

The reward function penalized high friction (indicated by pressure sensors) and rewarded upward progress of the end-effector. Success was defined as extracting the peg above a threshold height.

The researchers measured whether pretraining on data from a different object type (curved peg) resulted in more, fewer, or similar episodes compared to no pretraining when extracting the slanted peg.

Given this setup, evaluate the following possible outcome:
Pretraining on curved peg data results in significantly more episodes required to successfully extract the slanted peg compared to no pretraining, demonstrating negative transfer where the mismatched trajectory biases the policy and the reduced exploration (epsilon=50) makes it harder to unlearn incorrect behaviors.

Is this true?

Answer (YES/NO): NO